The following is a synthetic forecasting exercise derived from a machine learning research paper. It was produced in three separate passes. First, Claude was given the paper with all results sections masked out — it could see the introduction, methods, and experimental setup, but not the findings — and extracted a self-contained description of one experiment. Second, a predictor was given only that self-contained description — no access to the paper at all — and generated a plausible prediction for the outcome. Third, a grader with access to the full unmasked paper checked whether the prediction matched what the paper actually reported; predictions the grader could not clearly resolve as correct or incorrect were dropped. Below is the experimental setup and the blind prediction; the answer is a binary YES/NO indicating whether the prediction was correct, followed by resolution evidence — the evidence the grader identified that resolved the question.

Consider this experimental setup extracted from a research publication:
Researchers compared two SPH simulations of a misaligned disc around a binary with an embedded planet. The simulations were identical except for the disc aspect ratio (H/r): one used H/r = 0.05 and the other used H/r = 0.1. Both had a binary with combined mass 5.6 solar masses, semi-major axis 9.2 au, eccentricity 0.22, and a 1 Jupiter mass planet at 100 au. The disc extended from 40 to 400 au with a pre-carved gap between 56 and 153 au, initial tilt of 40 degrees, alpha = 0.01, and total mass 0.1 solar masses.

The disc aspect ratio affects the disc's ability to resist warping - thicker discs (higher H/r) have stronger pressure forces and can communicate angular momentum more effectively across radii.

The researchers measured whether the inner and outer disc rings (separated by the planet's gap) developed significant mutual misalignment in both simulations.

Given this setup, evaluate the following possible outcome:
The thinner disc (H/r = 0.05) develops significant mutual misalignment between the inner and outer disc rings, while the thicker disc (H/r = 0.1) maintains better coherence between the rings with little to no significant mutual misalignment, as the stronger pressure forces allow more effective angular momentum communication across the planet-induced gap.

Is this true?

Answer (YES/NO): NO